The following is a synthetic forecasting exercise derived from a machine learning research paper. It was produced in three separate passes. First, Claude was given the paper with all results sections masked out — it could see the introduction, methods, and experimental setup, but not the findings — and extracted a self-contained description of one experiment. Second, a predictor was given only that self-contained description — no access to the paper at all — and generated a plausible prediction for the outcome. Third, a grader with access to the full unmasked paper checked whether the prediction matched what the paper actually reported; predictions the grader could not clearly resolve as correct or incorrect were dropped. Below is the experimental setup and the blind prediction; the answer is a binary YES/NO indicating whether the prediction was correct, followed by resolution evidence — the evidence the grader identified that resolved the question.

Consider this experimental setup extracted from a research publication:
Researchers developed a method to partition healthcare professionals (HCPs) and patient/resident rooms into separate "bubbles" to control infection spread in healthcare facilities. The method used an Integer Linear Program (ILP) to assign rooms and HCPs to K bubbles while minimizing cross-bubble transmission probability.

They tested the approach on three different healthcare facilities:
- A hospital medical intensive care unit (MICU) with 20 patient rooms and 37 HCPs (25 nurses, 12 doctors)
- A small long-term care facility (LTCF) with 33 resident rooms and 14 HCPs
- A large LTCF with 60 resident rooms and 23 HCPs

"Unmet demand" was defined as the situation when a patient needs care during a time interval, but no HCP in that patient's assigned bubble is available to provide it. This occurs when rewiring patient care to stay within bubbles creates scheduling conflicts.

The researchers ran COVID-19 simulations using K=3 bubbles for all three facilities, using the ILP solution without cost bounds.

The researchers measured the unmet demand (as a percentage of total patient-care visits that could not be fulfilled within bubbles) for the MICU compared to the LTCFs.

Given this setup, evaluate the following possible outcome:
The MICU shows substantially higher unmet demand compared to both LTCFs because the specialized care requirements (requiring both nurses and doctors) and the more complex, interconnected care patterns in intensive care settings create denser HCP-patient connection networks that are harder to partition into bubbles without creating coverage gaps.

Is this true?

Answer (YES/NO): NO